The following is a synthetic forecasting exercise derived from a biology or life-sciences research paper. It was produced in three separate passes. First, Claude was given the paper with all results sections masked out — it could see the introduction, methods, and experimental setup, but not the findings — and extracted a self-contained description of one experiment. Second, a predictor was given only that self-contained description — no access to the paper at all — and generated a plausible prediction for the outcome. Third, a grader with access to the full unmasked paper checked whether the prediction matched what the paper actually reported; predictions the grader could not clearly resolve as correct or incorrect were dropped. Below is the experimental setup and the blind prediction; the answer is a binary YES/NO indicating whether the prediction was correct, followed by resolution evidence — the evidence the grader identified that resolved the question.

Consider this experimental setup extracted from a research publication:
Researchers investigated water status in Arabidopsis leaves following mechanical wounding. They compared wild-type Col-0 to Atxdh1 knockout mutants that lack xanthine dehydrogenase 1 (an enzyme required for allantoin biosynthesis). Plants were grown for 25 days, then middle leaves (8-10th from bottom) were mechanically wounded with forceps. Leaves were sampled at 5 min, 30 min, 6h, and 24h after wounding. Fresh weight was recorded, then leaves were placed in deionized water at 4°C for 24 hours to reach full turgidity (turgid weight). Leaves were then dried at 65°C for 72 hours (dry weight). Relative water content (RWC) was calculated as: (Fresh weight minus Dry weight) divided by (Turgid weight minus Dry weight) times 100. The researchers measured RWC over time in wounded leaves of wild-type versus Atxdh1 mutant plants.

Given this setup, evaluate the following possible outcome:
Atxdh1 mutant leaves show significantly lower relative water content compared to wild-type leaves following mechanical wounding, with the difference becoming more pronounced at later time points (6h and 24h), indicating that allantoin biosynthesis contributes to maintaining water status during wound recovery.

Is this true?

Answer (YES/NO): NO